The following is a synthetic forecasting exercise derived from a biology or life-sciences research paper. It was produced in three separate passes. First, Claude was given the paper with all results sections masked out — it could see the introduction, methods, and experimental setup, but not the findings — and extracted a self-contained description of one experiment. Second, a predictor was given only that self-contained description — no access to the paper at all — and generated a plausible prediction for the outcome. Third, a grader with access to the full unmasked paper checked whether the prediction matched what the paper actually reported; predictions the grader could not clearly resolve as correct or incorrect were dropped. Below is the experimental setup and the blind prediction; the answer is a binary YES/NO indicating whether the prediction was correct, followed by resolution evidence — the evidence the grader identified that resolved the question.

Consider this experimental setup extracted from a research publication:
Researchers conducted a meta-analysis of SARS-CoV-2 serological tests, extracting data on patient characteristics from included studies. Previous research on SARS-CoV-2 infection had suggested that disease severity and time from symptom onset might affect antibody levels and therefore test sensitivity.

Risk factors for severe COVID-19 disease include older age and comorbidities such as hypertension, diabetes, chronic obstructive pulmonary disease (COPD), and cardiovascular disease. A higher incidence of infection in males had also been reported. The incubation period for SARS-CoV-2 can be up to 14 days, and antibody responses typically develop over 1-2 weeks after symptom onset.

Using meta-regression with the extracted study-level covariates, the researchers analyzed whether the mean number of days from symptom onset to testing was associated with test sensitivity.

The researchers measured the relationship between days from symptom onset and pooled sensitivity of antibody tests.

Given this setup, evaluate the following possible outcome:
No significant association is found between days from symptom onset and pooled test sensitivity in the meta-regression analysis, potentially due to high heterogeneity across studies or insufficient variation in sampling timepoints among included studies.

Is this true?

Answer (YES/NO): NO